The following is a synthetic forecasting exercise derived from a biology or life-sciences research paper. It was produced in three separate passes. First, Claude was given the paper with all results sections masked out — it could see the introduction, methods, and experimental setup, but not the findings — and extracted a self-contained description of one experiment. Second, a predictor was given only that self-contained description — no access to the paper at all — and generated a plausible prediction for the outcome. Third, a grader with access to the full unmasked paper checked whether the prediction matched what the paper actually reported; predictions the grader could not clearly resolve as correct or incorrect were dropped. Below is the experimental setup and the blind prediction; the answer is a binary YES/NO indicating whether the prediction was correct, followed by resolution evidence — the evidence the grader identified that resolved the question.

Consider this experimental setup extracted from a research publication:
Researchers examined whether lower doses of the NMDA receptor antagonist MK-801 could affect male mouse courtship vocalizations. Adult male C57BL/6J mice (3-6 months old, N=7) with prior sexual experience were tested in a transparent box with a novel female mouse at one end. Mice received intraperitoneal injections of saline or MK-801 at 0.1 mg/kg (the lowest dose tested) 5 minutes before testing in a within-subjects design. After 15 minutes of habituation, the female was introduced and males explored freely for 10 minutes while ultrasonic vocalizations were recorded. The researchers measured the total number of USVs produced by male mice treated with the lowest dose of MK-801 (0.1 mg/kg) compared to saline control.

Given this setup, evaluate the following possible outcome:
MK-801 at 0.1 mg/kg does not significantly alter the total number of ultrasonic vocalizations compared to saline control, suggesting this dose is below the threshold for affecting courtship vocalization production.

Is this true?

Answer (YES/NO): YES